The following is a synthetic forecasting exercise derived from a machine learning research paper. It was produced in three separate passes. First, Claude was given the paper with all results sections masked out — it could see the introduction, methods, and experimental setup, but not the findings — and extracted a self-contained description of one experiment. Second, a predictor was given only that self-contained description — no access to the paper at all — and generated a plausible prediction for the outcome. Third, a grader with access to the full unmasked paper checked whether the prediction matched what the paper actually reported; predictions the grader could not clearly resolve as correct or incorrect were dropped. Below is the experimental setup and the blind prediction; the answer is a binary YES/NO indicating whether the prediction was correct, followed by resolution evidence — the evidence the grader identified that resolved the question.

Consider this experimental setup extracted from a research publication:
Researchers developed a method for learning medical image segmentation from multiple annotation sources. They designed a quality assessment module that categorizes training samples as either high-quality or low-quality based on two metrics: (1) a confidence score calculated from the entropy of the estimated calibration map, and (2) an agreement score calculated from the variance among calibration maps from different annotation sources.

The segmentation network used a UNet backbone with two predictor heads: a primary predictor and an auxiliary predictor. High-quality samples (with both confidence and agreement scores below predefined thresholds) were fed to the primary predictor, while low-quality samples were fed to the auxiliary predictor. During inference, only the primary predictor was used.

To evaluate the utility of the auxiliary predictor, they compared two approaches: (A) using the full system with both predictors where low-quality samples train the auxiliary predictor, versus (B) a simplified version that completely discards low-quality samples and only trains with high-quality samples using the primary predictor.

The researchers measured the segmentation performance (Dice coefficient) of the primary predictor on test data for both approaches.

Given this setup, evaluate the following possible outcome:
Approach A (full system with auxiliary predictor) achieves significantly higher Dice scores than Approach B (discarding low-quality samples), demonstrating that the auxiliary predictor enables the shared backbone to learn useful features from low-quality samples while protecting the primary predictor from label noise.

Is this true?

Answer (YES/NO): YES